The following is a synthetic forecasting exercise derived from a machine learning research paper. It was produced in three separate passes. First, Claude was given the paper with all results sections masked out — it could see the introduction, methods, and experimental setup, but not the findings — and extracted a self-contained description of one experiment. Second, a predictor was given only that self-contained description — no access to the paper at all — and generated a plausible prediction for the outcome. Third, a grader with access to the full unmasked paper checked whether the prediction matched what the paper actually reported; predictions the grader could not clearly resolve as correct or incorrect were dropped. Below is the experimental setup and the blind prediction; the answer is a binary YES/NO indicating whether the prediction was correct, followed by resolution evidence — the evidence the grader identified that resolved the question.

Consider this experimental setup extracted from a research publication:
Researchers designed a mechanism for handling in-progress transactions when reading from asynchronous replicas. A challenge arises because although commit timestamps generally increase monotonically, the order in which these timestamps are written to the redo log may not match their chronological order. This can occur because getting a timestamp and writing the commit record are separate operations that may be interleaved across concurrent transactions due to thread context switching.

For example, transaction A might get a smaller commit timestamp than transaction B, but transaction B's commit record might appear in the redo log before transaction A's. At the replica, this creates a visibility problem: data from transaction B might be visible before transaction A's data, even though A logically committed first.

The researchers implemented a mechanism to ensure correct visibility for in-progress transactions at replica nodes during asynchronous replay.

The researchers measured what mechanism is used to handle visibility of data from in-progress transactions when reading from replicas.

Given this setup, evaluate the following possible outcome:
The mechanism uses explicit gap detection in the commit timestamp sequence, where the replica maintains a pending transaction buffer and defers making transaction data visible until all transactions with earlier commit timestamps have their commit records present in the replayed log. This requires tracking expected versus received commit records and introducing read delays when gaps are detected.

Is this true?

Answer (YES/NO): NO